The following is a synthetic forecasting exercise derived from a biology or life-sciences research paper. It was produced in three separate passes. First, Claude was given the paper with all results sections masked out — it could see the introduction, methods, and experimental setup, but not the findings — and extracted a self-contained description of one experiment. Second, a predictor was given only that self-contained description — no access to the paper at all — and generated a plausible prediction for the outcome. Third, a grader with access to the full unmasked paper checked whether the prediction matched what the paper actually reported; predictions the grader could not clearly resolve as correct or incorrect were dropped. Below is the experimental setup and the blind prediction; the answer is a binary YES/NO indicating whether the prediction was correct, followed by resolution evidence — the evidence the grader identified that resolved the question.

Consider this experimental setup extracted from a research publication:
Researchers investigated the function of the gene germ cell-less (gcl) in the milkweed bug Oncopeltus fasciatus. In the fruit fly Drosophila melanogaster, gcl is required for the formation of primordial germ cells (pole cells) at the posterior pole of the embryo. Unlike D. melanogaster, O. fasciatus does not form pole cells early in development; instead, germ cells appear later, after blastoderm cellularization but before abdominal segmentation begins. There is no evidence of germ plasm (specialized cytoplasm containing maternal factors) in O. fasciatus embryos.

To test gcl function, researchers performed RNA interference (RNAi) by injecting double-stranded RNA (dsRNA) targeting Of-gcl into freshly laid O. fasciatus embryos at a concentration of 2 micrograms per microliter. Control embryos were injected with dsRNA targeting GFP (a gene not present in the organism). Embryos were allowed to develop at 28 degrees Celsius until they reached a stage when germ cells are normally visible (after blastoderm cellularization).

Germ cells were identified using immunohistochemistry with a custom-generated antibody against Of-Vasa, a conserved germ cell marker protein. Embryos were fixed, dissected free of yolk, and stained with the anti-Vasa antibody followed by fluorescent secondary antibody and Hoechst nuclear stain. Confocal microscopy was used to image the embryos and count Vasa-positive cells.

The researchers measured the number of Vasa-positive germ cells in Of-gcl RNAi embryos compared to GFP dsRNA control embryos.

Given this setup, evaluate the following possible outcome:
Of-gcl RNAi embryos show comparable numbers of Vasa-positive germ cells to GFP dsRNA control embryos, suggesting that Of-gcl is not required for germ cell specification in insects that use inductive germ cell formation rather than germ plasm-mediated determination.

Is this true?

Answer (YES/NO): NO